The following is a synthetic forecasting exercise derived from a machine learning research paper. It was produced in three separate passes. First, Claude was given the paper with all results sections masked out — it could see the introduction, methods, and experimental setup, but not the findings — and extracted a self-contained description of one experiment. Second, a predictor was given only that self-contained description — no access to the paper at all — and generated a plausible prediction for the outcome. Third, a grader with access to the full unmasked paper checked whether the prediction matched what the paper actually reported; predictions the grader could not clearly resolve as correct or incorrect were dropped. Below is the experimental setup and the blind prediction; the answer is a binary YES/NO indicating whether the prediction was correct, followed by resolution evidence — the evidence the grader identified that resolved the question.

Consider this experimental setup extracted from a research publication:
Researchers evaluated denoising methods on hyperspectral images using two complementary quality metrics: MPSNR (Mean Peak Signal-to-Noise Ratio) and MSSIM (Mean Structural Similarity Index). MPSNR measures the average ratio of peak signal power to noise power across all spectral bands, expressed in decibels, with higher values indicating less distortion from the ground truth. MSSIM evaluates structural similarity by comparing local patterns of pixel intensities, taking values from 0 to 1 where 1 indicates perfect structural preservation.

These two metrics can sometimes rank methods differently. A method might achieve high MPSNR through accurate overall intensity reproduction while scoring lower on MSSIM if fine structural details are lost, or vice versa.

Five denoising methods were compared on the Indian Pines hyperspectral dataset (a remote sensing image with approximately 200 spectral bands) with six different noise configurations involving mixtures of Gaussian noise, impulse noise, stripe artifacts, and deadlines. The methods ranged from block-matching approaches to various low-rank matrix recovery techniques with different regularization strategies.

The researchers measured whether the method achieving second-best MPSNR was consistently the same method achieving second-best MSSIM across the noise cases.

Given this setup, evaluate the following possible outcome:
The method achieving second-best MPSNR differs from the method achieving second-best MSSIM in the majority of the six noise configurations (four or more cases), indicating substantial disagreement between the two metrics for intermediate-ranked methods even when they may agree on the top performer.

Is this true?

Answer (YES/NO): YES